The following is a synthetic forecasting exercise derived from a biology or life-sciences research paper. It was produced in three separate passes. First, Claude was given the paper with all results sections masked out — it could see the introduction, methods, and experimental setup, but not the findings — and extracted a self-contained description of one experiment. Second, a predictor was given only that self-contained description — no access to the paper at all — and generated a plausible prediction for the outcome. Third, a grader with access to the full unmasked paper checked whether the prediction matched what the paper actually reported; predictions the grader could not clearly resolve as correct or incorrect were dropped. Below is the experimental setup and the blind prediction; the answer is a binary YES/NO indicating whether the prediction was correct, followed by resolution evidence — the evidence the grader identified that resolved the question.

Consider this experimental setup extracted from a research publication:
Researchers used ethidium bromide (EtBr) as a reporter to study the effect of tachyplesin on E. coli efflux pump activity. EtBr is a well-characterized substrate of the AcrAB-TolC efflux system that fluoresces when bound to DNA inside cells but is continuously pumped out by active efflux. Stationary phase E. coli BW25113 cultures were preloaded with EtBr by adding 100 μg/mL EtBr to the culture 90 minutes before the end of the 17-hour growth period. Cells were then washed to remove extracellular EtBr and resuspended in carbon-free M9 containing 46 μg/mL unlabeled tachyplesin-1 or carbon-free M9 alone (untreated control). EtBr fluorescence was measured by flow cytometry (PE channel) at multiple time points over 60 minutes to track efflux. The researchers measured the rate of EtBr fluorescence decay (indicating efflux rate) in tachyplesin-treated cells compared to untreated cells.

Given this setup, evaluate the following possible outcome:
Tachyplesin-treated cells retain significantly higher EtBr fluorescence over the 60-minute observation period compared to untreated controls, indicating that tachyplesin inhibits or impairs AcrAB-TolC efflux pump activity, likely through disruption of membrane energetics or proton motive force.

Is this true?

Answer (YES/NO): NO